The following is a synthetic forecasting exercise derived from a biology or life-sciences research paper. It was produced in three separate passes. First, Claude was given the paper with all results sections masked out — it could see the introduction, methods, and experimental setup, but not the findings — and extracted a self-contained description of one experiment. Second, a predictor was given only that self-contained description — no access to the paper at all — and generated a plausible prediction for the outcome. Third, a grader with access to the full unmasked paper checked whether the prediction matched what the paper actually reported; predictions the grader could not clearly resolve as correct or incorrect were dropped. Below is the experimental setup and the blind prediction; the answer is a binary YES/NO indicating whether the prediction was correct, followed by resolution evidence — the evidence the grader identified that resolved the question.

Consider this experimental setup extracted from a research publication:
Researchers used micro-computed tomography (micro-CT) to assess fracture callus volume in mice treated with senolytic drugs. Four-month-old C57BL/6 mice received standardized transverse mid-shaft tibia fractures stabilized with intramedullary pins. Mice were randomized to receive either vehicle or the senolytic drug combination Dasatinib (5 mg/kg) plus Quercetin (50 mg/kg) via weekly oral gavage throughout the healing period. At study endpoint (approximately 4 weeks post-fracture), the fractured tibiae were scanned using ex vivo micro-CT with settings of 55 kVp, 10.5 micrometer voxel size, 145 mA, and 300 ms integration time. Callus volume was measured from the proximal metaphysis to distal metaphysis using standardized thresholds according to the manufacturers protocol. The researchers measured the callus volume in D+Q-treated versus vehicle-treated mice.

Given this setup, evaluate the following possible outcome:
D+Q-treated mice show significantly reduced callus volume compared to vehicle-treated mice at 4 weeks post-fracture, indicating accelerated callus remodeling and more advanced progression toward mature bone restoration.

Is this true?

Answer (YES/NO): NO